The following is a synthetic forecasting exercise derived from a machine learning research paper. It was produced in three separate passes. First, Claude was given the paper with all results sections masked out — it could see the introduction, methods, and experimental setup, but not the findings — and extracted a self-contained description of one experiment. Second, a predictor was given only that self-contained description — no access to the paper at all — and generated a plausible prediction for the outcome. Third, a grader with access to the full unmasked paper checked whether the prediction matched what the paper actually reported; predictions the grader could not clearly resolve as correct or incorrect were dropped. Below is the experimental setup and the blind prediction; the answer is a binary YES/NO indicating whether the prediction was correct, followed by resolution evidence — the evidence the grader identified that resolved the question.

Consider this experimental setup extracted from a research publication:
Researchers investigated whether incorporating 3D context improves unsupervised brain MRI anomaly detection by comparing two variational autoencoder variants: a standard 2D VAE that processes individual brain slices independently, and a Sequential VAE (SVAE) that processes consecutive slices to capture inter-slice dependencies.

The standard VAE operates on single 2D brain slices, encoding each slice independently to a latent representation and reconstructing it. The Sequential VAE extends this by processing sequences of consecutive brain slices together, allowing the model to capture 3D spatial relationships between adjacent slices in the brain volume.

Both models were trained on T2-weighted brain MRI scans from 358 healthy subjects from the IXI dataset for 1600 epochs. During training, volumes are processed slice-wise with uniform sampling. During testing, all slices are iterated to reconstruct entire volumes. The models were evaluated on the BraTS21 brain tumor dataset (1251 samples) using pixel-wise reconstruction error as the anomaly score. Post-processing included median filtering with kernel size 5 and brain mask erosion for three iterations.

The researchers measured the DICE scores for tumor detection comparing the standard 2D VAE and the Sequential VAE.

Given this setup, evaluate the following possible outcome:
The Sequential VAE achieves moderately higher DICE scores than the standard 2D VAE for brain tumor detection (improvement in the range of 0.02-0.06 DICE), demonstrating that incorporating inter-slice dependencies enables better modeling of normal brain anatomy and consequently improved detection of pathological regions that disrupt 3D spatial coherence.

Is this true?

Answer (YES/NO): YES